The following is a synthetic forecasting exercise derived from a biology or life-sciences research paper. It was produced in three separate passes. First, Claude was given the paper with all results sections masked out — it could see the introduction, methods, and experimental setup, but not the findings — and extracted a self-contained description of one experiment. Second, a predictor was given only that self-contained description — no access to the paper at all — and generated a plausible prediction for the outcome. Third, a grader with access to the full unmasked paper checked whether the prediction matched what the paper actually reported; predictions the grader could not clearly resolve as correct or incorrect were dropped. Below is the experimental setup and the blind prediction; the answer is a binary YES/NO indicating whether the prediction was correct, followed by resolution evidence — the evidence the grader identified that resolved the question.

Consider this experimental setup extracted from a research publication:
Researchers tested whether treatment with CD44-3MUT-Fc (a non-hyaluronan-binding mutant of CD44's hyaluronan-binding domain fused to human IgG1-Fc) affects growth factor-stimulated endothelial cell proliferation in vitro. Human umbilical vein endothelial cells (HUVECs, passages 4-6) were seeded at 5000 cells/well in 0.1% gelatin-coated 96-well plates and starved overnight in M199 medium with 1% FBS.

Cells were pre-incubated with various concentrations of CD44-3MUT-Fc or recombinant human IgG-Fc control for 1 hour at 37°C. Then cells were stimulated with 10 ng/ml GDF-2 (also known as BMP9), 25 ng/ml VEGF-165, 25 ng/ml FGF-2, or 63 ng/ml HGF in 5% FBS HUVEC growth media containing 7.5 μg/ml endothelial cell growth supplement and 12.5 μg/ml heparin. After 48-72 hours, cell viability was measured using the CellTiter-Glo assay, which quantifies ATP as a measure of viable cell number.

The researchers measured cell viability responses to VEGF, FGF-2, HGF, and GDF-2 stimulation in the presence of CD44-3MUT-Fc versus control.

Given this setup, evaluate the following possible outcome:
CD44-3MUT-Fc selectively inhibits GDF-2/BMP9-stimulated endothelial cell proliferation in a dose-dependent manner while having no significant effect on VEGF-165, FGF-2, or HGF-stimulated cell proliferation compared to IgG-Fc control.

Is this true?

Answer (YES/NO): NO